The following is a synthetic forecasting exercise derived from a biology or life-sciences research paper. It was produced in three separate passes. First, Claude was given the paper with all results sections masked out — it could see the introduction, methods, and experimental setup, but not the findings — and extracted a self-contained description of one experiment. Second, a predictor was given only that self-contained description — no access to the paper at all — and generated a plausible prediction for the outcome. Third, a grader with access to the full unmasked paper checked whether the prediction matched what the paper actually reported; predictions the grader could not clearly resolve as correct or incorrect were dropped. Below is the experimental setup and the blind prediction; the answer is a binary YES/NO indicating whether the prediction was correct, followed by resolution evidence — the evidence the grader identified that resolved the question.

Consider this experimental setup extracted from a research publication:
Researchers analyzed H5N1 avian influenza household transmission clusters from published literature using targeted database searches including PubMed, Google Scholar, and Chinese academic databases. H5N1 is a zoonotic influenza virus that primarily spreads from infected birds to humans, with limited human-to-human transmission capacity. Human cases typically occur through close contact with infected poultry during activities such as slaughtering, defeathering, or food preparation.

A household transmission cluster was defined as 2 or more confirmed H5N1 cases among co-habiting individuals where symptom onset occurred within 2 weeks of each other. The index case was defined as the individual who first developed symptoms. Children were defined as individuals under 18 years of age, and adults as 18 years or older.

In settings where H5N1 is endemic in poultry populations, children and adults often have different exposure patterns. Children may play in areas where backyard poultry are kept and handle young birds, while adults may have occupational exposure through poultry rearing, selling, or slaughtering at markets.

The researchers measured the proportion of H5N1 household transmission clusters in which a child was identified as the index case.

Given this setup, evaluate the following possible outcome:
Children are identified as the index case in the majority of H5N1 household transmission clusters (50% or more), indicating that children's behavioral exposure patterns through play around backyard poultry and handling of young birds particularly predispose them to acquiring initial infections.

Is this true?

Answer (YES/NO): YES